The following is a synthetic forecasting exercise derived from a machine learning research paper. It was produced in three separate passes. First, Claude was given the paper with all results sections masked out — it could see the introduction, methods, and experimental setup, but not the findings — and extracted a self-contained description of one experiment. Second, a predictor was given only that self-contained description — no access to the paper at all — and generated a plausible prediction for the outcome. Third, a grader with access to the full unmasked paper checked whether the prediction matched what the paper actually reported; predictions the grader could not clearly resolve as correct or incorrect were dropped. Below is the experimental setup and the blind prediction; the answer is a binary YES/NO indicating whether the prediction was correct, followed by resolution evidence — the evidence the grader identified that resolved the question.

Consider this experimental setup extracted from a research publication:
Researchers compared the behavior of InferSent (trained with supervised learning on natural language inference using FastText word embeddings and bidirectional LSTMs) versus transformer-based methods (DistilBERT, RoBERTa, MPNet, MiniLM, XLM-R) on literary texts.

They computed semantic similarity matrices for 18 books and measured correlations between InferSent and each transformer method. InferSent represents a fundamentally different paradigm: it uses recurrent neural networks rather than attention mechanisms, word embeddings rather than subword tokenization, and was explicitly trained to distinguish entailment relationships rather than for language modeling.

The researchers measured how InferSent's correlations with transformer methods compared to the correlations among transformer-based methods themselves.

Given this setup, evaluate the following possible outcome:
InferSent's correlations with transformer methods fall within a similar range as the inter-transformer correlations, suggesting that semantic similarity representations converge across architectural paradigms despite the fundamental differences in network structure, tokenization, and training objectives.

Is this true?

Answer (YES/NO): NO